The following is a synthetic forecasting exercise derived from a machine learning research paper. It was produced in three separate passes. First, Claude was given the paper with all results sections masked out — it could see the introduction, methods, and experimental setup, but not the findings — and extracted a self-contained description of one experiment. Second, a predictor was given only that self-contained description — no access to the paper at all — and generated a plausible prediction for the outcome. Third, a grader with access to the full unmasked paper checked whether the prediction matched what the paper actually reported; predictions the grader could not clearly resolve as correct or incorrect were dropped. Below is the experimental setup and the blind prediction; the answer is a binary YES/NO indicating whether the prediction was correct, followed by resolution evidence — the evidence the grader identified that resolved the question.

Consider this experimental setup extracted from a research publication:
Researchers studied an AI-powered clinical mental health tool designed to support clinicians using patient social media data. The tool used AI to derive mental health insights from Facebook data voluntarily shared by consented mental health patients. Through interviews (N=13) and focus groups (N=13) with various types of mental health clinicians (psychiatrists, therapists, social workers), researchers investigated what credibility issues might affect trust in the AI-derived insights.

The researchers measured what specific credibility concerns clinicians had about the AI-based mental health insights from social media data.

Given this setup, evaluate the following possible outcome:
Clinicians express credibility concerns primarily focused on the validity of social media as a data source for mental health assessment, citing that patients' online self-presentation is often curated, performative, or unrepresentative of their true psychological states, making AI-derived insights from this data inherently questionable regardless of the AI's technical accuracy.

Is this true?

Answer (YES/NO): NO